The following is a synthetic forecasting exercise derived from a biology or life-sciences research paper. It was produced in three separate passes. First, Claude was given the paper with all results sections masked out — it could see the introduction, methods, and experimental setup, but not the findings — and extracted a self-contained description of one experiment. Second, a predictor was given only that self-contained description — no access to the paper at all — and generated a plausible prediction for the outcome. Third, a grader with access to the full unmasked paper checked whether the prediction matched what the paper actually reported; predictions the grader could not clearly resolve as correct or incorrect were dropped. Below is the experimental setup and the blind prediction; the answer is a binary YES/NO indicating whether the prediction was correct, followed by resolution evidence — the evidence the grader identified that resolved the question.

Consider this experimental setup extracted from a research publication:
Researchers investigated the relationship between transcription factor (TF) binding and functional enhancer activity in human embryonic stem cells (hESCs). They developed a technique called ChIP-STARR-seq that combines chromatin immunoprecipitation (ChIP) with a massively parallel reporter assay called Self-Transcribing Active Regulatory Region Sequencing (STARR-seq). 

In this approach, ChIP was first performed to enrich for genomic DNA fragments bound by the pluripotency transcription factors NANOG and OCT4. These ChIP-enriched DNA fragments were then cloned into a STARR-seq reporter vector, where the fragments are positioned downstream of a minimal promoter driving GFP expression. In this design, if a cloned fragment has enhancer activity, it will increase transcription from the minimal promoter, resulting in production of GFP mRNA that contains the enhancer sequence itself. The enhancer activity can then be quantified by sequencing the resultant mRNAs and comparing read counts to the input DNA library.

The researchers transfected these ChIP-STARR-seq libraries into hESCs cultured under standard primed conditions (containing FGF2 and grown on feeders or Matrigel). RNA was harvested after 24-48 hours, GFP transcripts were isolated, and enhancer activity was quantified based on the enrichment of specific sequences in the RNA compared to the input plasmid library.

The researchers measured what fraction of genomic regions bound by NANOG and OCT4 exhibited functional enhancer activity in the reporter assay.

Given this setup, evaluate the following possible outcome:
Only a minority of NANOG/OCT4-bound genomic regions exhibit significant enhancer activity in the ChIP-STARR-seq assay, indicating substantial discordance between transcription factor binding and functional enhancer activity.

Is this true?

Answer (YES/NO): YES